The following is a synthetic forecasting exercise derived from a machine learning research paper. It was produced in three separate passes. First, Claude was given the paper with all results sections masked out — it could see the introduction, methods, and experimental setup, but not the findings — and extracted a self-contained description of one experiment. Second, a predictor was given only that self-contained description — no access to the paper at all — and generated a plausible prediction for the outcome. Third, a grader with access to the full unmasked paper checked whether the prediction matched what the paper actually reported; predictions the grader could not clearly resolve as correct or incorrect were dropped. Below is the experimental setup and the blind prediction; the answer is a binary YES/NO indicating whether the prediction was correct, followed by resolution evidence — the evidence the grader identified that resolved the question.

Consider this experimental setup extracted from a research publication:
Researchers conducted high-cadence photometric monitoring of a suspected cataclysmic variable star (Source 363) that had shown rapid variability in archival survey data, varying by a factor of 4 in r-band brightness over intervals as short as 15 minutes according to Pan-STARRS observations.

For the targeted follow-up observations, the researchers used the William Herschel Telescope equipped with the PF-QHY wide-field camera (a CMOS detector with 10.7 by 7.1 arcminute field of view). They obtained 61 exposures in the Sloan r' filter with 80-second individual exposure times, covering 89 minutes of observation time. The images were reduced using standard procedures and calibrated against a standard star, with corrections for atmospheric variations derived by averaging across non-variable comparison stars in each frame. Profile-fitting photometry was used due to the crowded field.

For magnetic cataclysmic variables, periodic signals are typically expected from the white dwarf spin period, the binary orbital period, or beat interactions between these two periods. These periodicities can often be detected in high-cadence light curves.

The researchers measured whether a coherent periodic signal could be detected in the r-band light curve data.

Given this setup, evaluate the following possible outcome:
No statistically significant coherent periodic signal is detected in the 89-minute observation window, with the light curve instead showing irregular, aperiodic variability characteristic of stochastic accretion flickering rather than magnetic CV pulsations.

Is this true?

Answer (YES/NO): NO